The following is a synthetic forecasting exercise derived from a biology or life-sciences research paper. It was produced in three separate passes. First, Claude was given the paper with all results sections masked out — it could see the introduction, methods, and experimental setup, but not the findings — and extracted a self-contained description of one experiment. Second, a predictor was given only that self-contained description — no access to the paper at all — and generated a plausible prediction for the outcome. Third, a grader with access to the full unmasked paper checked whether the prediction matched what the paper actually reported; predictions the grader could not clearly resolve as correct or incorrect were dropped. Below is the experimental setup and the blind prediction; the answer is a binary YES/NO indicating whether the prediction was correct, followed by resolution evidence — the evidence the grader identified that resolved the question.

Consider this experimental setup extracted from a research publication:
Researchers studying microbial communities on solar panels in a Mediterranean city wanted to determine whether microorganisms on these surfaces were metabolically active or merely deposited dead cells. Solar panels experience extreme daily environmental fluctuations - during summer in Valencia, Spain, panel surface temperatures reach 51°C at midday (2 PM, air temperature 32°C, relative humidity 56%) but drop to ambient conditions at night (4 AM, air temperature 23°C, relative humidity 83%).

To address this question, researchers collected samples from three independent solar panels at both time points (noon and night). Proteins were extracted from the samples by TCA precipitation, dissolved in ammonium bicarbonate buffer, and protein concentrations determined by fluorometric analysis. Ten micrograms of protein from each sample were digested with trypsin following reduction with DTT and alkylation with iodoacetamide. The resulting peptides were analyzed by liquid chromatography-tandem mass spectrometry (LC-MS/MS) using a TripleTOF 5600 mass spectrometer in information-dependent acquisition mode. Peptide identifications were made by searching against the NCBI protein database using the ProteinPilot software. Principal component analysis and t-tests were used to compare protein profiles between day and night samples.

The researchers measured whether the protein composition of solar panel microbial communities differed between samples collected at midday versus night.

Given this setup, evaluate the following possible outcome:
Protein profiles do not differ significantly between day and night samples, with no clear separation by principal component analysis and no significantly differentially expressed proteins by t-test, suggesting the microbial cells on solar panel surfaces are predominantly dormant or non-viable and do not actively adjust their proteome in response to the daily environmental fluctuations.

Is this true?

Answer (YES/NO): NO